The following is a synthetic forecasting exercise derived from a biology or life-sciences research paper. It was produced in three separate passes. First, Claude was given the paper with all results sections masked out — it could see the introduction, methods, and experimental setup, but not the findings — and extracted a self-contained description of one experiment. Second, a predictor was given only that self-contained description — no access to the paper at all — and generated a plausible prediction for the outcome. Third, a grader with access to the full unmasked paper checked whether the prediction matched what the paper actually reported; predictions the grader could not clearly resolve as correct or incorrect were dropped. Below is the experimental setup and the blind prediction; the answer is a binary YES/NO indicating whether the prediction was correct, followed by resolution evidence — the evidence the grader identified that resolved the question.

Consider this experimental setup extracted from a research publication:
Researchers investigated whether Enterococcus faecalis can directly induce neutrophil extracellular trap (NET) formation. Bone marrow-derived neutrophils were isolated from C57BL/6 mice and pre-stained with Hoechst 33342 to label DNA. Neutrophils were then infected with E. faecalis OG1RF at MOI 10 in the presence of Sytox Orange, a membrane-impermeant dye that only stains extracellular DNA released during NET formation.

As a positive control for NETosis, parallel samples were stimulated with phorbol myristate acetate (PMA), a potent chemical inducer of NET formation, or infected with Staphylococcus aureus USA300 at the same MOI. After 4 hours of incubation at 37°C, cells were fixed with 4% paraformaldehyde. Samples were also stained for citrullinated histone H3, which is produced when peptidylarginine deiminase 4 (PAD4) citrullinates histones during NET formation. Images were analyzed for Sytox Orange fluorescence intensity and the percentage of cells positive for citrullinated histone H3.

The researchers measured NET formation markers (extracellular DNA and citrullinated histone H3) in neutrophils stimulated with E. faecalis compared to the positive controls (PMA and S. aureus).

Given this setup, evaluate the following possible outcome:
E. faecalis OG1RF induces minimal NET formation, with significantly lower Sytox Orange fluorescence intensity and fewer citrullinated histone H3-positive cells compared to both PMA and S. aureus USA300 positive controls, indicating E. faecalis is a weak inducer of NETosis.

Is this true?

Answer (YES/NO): NO